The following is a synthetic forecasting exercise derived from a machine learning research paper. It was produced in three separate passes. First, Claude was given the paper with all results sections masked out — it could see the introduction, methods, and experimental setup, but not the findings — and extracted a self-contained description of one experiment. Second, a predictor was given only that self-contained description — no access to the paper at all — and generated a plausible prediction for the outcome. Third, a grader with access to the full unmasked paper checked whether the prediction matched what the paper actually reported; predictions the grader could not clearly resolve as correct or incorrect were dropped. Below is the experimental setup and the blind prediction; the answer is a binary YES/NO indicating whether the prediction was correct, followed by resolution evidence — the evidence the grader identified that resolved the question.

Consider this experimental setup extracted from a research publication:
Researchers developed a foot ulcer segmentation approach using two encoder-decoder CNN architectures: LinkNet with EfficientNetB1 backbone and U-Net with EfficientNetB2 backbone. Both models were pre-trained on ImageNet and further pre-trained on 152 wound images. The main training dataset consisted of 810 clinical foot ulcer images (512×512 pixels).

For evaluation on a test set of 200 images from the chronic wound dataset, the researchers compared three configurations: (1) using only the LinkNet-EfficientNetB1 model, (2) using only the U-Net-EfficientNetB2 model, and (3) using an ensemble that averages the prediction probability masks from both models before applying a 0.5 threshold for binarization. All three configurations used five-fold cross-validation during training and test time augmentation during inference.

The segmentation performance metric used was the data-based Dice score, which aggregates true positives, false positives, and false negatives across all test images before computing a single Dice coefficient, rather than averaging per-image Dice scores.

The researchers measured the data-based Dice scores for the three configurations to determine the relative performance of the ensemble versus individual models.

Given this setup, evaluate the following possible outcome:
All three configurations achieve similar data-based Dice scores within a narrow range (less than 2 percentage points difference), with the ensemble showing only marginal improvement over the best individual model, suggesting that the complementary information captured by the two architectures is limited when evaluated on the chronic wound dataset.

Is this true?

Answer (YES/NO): NO